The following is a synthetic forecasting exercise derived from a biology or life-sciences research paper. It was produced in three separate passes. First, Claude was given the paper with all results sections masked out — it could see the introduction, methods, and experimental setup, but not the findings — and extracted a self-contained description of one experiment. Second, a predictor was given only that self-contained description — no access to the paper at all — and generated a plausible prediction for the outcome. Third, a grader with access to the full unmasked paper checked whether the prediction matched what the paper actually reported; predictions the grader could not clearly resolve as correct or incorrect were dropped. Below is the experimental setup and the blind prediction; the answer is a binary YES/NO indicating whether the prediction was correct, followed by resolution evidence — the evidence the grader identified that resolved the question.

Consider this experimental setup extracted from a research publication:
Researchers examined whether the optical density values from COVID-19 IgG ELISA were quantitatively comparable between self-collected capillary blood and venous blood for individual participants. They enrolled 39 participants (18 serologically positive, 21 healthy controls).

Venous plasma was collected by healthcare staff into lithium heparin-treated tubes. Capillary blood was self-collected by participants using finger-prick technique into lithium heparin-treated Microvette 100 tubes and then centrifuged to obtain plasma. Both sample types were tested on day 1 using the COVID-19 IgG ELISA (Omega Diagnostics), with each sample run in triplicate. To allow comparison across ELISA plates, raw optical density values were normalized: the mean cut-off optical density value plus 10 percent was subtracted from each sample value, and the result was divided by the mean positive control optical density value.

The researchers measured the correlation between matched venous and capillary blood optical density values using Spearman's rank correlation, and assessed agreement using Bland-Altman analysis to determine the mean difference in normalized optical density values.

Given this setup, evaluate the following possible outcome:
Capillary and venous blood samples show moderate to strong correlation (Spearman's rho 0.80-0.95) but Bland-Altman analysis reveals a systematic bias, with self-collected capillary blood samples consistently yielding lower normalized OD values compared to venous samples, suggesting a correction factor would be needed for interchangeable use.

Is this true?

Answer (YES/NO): NO